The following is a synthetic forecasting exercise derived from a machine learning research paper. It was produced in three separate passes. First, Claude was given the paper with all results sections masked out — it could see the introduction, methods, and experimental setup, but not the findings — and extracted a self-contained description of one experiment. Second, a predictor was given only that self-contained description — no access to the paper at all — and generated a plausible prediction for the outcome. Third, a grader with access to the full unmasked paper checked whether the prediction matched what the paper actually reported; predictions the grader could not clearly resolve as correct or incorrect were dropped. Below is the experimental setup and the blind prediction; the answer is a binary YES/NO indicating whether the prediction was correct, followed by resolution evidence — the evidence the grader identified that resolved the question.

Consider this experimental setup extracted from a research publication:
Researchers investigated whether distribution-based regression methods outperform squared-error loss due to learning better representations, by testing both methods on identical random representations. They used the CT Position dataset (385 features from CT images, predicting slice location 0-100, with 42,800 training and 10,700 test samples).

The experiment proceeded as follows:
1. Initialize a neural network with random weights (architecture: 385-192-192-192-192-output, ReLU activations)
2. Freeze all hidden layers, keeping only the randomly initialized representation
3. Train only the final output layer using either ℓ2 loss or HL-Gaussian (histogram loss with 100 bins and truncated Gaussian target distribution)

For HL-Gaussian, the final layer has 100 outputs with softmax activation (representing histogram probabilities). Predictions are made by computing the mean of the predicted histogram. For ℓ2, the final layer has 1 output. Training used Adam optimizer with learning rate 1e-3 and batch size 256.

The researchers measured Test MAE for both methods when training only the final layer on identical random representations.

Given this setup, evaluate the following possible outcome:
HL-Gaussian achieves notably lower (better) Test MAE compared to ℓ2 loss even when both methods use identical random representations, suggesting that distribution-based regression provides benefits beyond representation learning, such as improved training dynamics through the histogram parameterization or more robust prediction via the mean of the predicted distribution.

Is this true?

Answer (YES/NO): YES